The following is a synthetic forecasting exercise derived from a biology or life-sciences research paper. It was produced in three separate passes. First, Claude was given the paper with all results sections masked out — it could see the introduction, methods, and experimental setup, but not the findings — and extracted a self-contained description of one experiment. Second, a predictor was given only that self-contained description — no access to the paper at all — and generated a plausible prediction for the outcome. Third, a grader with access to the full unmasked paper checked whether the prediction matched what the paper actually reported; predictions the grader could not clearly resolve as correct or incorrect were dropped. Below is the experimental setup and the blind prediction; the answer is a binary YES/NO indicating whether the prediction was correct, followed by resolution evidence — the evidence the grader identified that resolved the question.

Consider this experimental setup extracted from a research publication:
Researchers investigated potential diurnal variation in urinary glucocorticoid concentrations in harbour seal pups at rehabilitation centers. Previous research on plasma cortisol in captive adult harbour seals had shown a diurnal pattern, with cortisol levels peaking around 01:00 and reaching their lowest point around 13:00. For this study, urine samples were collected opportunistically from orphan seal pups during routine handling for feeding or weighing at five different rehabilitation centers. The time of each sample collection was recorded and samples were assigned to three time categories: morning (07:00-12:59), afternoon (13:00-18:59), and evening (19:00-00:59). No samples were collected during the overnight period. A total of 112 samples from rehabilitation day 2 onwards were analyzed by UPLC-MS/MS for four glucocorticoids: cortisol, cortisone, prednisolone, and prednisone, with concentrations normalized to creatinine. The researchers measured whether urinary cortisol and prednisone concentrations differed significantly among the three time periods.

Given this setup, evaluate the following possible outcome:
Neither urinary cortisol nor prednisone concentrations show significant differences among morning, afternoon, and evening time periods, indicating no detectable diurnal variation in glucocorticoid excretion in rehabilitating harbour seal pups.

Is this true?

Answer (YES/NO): YES